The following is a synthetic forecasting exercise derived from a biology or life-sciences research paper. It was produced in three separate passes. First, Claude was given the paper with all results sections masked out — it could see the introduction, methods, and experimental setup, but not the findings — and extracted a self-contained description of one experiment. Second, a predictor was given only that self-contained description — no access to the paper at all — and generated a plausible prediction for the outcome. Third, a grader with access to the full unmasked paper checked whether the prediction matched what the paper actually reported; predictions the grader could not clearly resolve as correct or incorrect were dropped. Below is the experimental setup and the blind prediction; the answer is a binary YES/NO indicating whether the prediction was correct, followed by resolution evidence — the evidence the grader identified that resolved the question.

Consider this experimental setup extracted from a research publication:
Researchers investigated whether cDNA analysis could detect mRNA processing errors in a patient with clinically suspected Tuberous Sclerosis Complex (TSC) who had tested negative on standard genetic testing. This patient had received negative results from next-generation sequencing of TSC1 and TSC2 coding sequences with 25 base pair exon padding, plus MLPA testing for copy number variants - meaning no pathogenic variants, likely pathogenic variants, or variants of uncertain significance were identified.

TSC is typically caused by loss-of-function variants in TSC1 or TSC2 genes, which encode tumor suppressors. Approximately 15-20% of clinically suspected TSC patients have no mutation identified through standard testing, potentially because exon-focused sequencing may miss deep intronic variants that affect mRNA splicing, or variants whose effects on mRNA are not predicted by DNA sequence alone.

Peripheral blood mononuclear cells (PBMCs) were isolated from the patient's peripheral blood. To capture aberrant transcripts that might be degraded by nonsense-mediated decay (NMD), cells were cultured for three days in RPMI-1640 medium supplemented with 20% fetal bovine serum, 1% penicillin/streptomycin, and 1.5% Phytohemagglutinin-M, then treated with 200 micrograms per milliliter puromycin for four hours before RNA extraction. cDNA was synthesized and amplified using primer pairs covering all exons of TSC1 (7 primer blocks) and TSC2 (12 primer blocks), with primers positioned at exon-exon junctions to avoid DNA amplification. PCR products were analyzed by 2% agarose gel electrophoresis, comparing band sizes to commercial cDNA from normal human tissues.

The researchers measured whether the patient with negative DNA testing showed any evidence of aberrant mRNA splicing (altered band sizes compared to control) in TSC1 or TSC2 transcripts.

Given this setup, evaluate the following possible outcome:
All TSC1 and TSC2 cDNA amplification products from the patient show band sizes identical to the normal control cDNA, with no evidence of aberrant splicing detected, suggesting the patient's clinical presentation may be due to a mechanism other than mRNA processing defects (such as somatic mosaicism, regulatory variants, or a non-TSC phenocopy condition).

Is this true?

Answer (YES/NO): NO